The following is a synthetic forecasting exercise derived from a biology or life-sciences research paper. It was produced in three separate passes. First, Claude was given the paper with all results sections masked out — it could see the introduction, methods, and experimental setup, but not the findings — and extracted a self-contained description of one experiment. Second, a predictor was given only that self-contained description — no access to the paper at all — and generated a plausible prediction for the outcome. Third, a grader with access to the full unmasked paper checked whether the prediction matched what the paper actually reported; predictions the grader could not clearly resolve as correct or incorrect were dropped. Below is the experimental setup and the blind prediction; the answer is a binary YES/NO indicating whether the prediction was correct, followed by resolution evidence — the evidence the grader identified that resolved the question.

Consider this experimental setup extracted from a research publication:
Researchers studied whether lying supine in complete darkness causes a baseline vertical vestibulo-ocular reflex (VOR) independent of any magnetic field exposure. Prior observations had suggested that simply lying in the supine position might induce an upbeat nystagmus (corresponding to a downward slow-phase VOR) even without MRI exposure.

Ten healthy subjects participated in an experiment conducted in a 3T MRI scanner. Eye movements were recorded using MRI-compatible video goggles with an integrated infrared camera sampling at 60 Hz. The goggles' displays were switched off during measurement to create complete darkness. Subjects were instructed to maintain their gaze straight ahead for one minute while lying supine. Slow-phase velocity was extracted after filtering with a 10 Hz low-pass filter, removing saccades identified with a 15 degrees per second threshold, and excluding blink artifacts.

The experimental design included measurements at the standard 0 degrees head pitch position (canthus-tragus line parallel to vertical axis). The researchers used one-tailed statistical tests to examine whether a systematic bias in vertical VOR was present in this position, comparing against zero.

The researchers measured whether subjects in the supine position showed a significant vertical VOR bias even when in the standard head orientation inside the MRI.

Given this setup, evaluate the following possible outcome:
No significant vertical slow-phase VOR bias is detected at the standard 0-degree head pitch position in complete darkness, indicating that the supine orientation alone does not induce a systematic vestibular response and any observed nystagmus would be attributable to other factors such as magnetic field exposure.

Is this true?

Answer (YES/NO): NO